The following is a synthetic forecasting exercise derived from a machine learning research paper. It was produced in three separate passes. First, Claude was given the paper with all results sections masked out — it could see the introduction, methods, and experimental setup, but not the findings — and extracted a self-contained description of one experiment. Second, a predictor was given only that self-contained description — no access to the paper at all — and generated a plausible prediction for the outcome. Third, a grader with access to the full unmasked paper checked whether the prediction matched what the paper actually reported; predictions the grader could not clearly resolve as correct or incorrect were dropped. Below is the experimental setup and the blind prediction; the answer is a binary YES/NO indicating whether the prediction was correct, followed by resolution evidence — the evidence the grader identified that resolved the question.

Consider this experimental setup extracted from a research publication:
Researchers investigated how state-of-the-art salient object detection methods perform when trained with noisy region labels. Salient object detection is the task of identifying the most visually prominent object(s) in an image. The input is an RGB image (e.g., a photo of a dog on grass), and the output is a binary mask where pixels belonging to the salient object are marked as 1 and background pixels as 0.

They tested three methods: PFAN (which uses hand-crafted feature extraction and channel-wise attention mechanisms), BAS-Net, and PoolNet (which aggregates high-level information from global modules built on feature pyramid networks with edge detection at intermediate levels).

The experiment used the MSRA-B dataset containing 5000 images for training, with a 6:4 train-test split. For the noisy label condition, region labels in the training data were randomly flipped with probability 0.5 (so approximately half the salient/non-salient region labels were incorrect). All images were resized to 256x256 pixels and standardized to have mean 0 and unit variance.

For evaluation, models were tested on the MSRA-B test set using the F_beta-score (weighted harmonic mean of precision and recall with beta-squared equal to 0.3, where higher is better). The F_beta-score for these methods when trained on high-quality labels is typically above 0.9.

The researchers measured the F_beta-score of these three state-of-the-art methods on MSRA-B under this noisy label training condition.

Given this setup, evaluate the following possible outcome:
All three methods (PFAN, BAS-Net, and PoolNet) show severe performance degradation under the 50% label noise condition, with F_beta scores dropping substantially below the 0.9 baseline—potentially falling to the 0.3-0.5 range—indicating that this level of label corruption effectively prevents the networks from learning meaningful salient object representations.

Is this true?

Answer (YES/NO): NO